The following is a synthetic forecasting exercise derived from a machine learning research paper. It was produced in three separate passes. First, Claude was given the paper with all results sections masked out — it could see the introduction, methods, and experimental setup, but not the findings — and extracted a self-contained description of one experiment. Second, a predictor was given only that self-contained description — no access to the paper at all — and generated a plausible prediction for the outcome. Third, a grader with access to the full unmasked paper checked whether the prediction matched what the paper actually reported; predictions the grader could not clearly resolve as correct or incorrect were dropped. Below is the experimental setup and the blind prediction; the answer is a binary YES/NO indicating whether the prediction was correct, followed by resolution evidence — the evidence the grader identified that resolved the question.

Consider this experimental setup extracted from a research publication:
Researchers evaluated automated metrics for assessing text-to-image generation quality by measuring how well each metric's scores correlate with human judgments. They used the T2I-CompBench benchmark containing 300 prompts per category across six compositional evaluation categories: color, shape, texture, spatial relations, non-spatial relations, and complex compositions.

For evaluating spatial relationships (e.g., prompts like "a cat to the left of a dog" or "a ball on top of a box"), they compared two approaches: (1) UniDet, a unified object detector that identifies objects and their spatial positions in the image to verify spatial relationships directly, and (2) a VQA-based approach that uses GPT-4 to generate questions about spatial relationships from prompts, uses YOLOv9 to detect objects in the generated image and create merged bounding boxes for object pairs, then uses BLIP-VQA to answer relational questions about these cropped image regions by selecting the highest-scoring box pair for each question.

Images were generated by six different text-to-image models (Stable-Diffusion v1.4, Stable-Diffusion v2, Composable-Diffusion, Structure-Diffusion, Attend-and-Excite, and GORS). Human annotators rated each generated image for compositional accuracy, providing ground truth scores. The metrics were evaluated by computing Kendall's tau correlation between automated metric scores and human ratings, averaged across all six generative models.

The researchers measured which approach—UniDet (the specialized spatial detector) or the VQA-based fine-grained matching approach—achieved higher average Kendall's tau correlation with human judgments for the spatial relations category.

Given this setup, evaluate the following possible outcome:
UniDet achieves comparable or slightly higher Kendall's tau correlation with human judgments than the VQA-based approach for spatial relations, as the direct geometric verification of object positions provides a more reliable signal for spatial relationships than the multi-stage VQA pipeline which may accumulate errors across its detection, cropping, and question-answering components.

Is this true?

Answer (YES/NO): NO